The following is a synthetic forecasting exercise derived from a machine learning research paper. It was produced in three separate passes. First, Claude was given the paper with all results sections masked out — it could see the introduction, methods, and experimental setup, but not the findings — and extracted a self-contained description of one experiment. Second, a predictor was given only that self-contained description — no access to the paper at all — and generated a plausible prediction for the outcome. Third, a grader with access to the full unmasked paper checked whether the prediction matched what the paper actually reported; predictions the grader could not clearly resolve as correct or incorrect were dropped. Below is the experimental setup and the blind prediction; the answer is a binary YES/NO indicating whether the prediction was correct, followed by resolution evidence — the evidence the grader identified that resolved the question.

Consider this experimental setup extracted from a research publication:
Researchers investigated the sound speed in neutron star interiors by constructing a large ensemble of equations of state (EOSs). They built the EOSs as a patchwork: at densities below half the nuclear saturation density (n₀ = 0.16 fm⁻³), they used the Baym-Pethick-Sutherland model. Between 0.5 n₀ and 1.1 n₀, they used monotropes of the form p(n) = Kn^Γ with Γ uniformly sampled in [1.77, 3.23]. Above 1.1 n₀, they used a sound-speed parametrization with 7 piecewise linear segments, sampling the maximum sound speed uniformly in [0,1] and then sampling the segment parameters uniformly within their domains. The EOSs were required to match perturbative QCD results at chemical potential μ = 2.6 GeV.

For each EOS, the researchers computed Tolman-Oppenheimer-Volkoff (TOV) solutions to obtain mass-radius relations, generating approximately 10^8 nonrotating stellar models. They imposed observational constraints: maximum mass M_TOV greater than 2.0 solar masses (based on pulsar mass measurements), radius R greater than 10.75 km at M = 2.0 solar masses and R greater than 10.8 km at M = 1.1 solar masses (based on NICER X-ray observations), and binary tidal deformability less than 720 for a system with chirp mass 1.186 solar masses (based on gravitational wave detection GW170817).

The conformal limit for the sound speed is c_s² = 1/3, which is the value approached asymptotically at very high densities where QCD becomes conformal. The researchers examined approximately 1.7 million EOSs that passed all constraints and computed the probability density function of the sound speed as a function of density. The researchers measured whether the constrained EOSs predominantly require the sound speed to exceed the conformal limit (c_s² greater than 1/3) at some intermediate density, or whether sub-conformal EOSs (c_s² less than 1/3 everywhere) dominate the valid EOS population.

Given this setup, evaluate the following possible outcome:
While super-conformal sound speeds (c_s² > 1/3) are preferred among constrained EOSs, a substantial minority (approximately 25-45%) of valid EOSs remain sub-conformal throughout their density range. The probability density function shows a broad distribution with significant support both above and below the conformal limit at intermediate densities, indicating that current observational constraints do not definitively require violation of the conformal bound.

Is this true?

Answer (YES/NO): NO